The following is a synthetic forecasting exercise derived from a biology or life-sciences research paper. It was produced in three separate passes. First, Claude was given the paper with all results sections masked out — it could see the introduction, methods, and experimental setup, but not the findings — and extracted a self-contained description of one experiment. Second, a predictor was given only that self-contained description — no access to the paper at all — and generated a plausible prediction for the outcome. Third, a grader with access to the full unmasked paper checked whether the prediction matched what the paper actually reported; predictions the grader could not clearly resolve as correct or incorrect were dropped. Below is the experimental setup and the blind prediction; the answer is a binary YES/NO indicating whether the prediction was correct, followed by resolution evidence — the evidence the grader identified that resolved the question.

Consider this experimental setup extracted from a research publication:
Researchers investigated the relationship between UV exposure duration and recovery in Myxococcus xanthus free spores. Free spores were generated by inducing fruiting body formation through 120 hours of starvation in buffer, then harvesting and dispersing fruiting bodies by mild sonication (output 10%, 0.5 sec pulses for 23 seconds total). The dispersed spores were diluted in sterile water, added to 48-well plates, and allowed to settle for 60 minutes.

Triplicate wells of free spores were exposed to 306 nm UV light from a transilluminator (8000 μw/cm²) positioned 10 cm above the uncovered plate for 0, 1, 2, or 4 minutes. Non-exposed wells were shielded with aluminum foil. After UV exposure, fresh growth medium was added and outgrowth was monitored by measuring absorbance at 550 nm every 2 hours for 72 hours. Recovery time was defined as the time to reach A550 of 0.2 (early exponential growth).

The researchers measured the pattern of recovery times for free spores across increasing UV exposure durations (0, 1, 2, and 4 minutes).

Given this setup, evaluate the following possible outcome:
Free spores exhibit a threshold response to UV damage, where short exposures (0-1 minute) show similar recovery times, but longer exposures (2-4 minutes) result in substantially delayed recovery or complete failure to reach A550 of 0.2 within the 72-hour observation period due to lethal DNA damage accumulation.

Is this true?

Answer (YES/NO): NO